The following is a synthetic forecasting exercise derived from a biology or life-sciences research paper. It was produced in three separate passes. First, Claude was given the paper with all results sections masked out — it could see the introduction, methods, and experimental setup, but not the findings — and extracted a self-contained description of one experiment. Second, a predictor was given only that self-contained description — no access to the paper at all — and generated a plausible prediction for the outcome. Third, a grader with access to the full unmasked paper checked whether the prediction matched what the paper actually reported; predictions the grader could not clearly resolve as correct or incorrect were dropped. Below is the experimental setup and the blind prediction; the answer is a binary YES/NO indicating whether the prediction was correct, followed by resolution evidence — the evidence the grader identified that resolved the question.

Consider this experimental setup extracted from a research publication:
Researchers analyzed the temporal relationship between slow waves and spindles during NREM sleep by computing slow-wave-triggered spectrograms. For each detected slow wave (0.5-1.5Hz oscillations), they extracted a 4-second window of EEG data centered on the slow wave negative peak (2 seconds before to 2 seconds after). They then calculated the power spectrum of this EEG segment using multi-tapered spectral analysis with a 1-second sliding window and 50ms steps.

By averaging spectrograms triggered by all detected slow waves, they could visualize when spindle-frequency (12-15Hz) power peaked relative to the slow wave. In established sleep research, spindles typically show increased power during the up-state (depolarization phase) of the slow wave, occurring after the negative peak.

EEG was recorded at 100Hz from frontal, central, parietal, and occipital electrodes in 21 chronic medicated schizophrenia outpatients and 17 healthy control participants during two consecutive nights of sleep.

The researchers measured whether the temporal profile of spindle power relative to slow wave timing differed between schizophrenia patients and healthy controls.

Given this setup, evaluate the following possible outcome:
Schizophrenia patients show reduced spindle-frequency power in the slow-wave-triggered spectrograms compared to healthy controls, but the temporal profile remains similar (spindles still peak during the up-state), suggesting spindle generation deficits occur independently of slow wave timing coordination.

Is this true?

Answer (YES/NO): NO